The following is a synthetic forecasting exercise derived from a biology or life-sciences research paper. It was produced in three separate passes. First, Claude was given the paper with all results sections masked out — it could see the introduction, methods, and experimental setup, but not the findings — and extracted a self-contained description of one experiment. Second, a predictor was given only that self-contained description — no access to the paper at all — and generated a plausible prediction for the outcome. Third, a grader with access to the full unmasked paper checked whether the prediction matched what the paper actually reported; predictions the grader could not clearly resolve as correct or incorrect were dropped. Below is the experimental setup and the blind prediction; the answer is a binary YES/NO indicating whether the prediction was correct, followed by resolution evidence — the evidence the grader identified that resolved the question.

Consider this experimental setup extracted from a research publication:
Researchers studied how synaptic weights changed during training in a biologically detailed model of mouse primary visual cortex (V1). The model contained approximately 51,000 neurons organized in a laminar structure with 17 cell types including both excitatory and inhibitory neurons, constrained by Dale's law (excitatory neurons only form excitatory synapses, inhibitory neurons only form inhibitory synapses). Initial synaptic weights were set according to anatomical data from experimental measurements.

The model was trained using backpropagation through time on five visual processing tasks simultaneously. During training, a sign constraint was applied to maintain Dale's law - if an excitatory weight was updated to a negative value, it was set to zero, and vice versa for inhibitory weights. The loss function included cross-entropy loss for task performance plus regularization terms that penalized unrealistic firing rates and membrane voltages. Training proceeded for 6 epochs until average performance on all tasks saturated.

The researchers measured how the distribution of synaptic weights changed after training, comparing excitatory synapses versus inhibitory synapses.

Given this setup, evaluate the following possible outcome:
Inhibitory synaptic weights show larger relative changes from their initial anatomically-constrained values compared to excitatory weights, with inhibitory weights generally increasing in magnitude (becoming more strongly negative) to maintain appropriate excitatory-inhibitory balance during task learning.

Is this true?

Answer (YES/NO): YES